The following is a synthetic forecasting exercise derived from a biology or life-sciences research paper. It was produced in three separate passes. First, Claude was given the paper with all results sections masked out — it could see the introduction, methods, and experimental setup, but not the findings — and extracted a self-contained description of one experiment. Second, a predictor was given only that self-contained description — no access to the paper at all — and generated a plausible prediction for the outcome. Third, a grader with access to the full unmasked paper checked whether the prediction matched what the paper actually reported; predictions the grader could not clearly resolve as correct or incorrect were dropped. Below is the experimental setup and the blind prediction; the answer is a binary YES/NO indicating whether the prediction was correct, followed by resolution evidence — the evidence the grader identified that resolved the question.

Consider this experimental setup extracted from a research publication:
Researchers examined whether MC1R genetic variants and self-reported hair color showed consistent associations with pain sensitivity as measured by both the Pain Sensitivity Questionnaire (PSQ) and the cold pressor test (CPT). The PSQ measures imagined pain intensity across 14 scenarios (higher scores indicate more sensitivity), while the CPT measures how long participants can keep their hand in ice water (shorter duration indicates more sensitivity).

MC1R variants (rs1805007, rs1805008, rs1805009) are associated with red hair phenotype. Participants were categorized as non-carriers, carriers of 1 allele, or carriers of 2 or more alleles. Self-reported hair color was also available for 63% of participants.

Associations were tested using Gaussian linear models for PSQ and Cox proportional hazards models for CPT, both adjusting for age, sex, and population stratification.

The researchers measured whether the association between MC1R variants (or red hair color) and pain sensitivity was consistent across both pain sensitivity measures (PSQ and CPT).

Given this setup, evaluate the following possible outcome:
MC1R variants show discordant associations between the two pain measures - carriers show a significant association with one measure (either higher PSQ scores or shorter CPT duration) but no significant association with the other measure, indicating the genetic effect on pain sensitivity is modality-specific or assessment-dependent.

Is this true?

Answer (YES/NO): YES